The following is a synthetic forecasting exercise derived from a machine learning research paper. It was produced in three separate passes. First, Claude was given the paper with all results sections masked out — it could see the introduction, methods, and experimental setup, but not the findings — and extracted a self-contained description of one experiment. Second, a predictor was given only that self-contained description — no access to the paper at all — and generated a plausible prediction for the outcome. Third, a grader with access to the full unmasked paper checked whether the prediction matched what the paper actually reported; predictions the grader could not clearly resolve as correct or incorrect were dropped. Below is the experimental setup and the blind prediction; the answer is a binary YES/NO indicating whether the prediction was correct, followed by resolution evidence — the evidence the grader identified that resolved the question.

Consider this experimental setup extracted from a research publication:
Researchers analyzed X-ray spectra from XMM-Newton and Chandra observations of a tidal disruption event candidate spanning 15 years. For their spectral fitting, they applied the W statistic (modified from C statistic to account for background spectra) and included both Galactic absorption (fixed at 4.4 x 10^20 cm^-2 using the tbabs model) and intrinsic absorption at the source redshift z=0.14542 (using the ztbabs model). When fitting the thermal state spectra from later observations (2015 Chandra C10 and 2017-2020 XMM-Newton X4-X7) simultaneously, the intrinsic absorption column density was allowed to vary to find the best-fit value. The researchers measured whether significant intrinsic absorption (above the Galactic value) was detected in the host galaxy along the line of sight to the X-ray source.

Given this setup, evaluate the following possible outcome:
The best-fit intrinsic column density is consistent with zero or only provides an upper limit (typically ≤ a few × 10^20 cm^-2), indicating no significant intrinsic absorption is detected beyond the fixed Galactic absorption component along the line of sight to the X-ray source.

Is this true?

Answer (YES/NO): NO